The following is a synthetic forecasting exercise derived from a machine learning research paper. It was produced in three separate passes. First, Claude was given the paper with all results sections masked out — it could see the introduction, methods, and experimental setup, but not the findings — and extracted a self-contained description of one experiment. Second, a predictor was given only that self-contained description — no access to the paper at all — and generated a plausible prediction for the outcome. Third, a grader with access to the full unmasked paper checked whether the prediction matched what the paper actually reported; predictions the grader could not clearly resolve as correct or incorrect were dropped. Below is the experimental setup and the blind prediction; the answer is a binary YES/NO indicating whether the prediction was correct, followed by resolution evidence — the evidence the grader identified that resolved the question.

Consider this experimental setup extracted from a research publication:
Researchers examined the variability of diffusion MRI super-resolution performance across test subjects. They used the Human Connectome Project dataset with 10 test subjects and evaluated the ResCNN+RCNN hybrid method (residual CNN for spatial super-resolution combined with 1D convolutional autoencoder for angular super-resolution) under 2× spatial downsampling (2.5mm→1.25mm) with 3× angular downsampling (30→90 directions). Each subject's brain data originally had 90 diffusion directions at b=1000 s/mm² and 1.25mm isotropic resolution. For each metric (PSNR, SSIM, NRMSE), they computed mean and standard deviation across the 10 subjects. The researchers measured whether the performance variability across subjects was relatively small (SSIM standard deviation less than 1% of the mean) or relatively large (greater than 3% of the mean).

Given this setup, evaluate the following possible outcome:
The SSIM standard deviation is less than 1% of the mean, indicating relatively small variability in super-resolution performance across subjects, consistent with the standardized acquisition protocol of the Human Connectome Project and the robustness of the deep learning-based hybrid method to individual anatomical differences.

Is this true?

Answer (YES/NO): YES